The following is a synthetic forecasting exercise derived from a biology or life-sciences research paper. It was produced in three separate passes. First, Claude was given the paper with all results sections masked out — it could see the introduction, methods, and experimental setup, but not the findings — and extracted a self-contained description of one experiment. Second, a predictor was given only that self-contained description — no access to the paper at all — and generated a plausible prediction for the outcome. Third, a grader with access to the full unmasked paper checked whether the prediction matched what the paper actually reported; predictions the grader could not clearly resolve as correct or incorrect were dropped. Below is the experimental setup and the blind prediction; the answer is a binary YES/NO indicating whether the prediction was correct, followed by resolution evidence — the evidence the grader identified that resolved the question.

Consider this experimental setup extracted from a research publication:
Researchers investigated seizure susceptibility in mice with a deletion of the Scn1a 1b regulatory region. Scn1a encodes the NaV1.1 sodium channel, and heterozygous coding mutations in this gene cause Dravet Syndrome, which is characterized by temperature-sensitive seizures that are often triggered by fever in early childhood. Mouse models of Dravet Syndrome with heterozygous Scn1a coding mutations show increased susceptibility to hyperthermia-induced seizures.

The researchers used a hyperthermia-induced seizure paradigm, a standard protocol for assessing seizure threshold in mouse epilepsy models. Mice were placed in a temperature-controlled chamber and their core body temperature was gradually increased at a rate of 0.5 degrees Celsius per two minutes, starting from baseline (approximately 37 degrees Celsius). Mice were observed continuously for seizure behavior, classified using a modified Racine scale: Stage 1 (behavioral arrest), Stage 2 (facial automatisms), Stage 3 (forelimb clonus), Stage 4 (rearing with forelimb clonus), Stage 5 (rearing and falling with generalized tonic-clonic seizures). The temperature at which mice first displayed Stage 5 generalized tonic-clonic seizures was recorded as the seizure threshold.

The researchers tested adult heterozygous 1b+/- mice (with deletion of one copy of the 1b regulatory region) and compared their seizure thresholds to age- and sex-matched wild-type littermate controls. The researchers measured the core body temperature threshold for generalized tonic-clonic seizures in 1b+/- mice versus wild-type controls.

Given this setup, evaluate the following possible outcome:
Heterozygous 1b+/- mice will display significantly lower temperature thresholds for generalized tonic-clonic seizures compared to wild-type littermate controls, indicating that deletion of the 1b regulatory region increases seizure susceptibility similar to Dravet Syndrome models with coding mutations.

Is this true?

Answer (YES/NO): YES